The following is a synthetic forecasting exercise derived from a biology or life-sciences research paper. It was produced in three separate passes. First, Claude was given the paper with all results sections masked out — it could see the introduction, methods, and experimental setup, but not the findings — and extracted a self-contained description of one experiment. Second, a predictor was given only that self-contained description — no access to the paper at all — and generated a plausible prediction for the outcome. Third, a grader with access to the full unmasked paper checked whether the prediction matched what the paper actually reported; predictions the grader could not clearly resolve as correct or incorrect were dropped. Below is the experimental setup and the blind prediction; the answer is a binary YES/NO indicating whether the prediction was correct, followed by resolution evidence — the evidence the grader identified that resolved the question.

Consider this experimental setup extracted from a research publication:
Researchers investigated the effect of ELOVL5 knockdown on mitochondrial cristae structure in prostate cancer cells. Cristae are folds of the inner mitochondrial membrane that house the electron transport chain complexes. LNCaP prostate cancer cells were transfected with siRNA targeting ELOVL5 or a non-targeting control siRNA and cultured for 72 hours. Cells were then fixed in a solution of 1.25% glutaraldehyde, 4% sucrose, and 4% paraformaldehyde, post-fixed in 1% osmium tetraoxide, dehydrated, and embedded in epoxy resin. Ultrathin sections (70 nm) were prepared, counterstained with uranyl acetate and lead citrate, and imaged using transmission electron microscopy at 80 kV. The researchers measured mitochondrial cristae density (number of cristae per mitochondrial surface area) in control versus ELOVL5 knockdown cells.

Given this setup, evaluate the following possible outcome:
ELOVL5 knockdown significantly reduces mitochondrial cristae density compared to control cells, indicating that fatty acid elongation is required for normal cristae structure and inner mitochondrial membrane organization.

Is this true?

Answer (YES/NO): NO